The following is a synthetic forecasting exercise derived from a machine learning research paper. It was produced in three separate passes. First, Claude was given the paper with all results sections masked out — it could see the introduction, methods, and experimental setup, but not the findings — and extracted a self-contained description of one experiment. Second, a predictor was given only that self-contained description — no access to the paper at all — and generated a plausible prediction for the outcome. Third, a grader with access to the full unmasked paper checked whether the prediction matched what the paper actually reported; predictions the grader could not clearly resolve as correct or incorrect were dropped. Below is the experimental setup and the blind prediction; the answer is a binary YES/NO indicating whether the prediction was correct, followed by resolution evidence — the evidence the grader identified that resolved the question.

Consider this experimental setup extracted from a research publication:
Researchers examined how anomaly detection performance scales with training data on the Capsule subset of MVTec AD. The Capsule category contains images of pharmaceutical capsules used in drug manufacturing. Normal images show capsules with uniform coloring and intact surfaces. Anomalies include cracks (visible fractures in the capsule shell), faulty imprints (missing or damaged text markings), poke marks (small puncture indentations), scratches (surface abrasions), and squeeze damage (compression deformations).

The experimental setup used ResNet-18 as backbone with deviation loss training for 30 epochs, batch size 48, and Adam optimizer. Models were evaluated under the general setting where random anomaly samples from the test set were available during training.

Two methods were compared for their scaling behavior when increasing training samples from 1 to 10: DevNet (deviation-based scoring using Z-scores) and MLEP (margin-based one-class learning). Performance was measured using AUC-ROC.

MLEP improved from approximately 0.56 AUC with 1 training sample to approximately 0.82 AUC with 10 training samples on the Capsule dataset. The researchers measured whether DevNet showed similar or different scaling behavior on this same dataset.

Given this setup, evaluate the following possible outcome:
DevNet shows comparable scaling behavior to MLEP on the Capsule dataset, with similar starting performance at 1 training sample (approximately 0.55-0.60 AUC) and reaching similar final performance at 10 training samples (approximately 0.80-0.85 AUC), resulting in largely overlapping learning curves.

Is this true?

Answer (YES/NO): NO